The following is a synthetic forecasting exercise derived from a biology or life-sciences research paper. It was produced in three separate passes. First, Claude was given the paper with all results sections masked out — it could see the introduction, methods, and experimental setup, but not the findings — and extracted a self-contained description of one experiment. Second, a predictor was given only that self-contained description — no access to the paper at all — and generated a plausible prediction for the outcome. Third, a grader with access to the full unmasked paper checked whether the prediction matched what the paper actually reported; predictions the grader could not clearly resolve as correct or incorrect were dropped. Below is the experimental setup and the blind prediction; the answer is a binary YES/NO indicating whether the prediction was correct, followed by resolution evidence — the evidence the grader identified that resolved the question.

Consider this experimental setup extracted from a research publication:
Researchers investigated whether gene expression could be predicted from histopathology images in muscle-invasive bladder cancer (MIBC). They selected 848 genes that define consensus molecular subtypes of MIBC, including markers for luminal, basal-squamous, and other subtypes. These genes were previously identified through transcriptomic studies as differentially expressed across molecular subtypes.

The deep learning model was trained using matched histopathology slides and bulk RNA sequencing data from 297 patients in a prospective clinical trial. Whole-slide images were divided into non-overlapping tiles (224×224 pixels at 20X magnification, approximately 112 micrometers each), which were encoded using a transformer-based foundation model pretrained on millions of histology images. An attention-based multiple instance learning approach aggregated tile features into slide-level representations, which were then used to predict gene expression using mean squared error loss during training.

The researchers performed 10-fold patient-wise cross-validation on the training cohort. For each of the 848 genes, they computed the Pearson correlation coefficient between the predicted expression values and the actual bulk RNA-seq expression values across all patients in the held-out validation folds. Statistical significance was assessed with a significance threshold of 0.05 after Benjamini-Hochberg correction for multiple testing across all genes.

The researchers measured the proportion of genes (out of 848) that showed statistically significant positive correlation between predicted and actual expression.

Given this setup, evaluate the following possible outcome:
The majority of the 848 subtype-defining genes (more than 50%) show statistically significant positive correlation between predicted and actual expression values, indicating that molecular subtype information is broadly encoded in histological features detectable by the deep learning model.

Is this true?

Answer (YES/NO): YES